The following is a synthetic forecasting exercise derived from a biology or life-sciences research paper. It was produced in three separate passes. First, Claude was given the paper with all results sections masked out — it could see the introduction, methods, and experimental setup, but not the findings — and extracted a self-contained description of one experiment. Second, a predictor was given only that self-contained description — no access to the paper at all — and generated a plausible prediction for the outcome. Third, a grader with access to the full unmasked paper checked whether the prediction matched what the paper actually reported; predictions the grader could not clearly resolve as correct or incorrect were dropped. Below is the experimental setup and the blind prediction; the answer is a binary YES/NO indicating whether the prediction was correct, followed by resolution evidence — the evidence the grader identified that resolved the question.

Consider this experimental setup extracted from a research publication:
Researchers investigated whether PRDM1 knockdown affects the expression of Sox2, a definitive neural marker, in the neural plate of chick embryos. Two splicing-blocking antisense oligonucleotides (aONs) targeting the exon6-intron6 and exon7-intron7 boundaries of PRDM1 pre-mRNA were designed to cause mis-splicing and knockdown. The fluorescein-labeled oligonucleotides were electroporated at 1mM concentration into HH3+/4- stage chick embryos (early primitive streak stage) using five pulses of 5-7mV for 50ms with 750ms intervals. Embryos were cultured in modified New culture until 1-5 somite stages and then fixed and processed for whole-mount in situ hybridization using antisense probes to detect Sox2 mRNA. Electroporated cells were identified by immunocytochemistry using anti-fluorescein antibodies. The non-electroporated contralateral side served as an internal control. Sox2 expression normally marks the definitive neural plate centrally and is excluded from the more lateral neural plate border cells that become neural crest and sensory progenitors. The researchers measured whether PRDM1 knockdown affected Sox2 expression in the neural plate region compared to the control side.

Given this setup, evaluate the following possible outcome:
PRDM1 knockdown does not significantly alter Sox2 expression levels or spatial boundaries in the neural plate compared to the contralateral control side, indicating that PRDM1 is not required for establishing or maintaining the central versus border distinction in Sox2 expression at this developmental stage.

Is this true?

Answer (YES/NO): NO